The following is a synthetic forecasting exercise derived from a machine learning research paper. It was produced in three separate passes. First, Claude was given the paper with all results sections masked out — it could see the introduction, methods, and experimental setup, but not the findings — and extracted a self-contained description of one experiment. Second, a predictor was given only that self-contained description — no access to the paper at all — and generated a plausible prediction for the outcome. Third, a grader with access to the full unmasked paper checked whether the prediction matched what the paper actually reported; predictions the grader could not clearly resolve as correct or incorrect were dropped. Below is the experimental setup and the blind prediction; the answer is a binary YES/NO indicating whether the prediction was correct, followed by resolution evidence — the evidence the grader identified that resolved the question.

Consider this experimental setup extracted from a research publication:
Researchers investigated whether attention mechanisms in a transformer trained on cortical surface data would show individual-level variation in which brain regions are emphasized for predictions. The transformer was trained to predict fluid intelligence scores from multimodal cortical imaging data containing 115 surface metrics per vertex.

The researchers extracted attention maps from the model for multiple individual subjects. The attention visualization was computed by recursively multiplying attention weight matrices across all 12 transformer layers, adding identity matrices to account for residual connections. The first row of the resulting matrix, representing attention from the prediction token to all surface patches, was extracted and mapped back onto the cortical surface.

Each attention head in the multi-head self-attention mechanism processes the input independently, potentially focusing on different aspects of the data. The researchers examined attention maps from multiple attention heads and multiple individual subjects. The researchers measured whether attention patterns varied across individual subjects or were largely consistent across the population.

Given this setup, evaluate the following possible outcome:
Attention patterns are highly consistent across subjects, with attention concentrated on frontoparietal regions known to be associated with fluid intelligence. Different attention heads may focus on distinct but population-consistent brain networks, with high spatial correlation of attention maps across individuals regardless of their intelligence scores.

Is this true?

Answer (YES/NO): NO